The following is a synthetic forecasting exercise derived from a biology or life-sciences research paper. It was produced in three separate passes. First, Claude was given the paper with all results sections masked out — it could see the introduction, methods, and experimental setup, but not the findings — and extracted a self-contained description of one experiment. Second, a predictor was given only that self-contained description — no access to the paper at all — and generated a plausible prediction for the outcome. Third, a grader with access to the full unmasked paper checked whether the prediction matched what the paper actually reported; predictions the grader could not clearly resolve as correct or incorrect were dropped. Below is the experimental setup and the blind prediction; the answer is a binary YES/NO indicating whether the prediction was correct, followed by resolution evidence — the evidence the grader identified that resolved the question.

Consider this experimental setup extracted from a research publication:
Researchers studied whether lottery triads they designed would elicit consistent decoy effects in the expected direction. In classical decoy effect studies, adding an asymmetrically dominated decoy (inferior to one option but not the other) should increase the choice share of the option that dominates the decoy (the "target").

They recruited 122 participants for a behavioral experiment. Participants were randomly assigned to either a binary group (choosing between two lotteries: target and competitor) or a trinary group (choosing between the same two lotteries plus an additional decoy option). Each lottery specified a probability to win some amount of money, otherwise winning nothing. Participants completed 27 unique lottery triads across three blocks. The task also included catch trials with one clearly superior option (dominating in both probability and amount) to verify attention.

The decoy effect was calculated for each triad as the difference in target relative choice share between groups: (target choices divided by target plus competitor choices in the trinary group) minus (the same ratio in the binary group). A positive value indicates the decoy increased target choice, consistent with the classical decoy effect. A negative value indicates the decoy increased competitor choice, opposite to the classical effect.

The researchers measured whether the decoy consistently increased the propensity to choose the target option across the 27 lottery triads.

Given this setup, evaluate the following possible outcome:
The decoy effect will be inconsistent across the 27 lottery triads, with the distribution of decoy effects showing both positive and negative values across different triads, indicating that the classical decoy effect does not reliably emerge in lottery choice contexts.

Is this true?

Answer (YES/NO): NO